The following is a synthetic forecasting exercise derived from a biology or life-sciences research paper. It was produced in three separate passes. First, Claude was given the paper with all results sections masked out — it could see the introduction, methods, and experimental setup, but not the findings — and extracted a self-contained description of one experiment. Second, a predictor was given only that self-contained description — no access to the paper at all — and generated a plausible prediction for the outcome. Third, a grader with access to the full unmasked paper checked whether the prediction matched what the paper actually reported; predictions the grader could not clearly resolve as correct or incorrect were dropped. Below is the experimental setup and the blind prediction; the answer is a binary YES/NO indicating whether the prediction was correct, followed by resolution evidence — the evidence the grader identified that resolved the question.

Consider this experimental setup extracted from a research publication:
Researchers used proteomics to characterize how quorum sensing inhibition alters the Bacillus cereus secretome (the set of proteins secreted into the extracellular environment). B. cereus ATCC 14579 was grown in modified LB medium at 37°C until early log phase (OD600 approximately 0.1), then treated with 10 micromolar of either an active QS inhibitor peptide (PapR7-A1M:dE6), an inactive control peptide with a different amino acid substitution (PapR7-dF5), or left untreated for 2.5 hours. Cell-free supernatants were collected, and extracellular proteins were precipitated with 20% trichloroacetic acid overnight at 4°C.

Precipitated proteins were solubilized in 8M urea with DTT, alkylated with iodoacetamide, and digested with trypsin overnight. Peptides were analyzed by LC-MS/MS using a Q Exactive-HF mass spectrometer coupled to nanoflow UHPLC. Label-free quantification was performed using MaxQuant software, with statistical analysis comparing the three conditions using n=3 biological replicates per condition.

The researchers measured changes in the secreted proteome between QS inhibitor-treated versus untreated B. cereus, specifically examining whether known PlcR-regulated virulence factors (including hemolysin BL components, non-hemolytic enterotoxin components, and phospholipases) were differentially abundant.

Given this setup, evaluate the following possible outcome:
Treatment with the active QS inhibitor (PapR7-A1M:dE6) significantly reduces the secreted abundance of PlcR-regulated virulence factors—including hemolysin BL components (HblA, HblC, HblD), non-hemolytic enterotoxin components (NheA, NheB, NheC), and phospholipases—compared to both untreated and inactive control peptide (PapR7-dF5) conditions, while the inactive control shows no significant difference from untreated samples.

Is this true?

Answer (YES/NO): NO